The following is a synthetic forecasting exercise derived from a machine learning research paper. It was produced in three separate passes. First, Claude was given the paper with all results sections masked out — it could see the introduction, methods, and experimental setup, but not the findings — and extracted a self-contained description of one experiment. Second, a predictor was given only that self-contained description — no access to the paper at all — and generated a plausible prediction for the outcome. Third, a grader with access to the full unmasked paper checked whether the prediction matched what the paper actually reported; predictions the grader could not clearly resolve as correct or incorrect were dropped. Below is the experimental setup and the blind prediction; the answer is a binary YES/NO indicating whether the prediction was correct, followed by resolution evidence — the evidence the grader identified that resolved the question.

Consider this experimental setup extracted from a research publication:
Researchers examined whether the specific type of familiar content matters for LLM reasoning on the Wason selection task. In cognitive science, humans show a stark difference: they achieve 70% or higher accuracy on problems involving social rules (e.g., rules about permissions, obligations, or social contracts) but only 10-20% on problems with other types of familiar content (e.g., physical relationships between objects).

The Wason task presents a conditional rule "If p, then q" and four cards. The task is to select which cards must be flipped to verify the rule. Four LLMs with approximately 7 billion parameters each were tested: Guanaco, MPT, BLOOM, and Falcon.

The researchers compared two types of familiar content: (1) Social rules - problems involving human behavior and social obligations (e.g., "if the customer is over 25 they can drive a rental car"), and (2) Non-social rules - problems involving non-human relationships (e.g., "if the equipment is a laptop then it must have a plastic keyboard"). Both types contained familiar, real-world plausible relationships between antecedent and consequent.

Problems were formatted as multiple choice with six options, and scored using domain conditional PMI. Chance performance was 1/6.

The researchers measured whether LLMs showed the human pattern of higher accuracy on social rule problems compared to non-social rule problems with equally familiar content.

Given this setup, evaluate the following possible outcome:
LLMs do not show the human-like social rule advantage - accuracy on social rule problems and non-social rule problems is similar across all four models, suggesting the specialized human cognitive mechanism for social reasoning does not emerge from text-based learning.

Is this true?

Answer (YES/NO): NO